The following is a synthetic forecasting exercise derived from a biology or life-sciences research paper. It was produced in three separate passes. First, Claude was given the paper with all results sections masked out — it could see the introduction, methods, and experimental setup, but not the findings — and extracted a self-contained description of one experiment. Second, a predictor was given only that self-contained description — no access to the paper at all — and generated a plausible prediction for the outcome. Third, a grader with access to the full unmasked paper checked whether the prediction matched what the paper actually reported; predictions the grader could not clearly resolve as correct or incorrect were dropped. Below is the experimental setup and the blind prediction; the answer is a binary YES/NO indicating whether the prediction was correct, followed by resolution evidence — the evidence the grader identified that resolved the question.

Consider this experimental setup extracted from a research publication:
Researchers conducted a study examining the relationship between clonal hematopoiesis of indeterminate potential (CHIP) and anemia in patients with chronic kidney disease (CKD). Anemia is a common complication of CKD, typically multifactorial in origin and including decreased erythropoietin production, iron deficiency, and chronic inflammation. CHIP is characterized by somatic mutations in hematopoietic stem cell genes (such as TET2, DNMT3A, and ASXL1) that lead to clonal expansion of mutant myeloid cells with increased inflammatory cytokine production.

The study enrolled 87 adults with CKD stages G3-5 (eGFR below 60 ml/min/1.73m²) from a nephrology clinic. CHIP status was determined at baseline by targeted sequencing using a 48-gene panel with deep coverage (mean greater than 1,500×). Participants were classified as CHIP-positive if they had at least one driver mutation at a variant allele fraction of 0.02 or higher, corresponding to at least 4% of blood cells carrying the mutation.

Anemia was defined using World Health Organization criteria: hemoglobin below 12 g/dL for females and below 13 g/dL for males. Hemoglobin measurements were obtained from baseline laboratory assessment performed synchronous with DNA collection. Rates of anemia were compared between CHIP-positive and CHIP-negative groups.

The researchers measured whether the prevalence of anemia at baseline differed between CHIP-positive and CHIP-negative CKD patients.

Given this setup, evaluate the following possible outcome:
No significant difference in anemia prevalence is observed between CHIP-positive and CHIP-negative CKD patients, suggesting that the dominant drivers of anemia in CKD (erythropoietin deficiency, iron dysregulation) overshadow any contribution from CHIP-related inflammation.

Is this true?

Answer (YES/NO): NO